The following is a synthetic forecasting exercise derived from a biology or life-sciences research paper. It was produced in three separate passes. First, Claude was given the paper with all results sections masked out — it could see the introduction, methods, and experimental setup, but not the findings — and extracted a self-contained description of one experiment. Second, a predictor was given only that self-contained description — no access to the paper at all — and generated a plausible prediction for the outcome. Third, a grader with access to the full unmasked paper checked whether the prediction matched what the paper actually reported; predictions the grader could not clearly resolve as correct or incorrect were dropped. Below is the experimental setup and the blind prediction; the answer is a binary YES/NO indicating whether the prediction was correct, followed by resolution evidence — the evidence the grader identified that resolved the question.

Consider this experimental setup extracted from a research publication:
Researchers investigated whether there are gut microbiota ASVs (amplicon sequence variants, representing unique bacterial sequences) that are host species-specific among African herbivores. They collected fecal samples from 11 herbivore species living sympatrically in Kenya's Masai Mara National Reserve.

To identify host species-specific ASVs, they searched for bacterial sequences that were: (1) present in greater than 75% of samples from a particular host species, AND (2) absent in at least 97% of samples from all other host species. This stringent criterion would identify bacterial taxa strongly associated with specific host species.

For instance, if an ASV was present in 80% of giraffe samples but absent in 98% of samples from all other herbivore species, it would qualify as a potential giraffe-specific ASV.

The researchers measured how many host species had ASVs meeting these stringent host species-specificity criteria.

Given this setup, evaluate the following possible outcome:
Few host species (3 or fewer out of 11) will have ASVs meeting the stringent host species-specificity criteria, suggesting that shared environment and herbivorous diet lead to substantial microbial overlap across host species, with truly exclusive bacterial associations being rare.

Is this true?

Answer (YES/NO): NO